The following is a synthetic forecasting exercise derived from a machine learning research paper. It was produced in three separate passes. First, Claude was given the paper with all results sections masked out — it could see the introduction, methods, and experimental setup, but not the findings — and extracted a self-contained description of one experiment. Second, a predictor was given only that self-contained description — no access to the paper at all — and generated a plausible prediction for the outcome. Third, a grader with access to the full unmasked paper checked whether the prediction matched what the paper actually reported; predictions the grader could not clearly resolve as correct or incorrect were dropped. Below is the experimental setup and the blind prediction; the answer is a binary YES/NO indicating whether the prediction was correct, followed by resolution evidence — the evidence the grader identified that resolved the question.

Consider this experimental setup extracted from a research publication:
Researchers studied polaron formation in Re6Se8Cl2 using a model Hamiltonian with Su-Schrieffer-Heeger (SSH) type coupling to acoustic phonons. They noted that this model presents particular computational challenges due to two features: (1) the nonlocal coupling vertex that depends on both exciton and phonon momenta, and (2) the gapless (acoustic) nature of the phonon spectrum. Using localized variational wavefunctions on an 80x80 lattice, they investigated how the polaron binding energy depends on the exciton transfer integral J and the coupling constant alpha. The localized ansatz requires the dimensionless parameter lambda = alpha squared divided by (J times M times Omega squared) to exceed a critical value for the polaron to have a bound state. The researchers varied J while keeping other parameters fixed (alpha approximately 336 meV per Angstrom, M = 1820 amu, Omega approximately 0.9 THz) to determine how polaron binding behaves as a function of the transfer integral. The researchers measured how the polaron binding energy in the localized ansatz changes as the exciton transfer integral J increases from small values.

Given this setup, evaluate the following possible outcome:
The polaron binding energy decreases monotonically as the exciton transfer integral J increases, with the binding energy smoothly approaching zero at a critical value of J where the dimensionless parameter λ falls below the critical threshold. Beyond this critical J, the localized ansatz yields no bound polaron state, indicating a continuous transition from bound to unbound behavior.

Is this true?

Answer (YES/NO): NO